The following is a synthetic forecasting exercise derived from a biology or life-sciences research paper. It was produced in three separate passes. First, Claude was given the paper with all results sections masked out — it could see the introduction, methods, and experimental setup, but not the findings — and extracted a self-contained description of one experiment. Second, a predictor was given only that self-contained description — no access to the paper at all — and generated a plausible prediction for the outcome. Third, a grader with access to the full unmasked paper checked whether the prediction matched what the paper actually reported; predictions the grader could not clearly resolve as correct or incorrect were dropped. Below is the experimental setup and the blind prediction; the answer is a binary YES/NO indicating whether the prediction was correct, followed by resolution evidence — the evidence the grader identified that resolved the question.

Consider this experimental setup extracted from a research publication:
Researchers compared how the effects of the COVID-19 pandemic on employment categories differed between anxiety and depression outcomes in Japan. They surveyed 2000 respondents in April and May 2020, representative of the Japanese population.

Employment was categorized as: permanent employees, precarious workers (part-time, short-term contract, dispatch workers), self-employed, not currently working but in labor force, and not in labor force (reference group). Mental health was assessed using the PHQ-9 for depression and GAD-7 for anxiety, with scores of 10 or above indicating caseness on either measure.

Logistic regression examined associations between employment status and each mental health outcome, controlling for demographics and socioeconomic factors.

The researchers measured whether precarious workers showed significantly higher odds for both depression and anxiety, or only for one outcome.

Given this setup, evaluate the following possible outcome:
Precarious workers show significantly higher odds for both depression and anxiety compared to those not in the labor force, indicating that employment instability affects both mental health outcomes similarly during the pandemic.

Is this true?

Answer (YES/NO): NO